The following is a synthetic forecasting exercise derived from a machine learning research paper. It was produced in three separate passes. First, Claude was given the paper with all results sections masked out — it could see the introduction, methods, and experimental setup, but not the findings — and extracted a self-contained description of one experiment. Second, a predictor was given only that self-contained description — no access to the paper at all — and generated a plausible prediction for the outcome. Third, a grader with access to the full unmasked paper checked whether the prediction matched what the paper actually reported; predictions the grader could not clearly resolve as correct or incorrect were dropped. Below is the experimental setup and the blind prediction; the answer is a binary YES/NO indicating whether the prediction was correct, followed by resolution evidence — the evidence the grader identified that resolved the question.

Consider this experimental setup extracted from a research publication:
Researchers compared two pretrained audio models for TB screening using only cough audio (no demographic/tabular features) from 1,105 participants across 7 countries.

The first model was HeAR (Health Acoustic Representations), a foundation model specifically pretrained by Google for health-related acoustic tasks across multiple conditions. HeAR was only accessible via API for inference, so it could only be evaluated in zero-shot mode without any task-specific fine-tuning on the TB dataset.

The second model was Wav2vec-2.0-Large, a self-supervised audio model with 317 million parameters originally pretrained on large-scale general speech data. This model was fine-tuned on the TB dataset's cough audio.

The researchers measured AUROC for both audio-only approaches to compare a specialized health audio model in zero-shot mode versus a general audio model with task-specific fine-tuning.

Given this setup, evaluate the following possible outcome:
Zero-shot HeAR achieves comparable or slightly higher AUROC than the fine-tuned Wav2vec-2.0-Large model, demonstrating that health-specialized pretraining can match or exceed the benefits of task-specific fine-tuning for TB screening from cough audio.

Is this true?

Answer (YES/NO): YES